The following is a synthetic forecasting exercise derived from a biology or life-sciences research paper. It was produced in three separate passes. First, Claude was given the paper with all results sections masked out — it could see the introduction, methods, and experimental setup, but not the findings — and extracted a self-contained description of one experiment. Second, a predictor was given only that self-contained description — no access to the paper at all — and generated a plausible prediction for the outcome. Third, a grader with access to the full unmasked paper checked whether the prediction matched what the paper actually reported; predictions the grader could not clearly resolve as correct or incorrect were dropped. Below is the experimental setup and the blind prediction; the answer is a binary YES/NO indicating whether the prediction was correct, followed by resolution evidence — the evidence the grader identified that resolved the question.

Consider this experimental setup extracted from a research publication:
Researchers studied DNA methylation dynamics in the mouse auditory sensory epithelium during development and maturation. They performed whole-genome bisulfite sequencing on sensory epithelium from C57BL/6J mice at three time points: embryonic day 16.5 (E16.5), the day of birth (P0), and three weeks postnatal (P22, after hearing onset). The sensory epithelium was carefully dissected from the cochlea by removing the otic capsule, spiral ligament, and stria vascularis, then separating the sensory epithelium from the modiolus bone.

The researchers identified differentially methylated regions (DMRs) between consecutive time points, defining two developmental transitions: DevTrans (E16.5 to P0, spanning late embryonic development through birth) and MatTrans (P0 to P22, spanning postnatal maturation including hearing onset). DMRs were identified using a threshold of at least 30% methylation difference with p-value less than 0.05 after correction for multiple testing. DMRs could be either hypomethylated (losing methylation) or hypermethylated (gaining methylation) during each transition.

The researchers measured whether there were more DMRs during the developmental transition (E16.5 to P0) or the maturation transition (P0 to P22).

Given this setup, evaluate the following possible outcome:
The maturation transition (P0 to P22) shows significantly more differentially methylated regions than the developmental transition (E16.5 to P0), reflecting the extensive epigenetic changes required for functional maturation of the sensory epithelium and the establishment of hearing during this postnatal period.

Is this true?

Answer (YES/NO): YES